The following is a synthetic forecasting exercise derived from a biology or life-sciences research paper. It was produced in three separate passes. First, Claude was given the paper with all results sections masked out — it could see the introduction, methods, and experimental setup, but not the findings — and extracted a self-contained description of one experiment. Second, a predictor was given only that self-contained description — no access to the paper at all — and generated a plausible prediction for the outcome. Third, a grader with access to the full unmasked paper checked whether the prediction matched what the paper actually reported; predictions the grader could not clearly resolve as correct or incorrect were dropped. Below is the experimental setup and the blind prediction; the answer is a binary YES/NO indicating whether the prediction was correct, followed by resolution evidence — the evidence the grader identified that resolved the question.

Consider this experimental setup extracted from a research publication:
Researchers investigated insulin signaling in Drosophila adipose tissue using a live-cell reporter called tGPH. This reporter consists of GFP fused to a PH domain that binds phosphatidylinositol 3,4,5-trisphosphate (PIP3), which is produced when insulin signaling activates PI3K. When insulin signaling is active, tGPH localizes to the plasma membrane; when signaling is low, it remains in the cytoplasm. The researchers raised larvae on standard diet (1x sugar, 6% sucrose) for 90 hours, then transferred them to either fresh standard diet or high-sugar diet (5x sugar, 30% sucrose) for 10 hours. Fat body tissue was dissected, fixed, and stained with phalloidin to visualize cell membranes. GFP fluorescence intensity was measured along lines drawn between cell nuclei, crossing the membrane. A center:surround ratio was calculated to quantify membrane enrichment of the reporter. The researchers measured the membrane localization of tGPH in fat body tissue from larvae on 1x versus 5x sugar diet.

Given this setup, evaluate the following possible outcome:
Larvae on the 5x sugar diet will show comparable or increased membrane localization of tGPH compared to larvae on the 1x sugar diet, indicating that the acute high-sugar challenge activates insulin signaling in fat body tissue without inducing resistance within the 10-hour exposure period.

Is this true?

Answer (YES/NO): NO